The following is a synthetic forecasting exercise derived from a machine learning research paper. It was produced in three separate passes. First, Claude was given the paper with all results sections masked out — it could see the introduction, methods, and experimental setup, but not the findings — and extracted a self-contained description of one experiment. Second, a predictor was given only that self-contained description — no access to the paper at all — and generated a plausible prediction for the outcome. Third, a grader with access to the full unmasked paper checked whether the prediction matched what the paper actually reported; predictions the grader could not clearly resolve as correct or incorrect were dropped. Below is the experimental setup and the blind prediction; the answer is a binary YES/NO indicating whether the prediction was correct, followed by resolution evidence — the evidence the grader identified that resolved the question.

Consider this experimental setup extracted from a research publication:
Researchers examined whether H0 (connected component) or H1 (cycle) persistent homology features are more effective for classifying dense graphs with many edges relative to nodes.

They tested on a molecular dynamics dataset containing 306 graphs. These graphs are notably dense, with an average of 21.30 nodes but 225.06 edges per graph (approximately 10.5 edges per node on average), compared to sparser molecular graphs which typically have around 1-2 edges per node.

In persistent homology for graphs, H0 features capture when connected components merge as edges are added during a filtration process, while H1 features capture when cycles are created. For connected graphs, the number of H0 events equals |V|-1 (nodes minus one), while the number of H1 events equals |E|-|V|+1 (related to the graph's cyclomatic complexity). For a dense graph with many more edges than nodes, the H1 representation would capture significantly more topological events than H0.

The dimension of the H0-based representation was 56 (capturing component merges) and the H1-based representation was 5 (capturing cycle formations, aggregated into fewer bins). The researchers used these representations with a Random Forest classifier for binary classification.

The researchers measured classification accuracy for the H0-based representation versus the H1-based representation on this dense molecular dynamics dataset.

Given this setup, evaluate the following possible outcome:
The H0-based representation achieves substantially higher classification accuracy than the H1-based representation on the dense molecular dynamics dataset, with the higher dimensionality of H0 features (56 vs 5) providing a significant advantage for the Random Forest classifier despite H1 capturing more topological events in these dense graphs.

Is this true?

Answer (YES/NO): NO